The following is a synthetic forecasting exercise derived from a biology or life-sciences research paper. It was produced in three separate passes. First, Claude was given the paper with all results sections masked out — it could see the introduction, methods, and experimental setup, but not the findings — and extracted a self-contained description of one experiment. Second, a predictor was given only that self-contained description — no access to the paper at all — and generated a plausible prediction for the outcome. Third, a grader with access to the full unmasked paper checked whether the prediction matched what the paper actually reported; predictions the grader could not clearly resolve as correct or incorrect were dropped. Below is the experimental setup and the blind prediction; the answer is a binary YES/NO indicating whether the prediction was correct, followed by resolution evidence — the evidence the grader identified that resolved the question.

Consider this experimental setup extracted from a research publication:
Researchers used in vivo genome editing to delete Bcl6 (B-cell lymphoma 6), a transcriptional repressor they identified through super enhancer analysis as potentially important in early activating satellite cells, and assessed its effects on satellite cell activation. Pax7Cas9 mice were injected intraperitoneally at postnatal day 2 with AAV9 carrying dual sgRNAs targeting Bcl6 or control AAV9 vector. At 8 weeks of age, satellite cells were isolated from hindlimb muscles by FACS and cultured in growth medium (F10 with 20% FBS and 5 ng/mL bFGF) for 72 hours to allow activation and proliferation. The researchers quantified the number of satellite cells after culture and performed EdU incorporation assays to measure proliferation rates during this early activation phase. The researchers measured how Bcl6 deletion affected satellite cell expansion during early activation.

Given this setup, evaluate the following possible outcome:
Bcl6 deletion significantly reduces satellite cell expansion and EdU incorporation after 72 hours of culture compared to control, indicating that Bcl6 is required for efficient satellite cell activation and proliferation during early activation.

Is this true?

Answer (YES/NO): NO